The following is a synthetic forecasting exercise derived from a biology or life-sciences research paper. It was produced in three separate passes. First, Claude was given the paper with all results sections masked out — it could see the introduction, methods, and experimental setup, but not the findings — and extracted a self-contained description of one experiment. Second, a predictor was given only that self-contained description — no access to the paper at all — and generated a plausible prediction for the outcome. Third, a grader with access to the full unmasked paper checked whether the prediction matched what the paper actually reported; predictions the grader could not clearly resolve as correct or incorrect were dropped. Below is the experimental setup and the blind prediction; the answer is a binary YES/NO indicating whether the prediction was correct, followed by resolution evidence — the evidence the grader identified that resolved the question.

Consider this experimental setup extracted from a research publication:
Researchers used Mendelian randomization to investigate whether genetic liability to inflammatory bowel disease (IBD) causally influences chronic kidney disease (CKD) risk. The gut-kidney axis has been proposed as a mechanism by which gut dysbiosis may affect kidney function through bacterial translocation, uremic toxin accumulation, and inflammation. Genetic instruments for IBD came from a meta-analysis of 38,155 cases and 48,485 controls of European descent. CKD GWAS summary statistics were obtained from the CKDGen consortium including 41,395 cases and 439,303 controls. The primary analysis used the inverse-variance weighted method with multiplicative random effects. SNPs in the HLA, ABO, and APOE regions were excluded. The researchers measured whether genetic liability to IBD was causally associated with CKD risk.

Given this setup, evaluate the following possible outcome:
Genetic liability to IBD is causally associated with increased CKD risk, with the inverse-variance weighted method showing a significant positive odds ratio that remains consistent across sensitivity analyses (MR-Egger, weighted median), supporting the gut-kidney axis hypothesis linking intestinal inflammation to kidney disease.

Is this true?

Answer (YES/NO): NO